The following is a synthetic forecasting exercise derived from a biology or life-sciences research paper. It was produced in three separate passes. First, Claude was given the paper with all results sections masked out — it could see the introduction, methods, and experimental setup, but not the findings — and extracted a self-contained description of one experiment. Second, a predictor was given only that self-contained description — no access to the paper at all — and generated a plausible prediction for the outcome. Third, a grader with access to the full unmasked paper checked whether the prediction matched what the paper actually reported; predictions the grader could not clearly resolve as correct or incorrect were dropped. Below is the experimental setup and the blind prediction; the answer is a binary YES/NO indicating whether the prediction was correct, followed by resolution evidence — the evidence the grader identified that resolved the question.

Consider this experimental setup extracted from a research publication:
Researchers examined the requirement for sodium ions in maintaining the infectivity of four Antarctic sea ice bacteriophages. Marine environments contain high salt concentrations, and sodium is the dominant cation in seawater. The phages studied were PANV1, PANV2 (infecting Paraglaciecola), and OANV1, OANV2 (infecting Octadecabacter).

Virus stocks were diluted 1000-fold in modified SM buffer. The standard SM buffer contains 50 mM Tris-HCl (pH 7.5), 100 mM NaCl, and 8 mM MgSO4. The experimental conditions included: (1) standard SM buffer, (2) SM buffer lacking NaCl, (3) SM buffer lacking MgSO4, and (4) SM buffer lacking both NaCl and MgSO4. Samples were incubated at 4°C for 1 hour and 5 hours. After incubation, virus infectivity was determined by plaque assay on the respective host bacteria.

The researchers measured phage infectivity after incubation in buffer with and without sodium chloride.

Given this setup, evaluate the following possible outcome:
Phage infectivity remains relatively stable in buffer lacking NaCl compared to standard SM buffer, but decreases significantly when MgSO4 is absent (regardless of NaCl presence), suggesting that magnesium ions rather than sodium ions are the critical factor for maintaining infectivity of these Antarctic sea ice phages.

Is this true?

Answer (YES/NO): NO